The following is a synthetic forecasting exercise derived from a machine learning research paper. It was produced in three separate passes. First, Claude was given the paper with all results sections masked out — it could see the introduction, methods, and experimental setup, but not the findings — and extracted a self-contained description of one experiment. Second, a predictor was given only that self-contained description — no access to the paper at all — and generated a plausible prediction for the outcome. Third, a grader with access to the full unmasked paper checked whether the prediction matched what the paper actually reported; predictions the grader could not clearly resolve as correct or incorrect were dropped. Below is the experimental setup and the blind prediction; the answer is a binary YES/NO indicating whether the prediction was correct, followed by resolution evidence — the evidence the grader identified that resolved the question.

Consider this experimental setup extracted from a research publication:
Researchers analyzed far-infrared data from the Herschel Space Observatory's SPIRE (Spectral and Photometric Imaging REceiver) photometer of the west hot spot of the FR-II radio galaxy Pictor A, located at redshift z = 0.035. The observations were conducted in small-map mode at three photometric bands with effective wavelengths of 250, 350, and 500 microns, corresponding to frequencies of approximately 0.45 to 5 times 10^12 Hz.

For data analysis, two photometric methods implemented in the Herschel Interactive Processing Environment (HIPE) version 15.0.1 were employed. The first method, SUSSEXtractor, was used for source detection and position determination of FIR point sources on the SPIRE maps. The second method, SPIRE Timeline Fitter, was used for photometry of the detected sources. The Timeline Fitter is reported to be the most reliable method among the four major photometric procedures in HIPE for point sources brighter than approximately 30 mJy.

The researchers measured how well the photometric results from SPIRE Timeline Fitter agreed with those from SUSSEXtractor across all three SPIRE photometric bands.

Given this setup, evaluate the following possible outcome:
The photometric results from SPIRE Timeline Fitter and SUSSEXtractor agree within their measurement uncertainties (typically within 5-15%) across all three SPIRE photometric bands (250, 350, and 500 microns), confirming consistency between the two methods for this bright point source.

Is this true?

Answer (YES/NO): YES